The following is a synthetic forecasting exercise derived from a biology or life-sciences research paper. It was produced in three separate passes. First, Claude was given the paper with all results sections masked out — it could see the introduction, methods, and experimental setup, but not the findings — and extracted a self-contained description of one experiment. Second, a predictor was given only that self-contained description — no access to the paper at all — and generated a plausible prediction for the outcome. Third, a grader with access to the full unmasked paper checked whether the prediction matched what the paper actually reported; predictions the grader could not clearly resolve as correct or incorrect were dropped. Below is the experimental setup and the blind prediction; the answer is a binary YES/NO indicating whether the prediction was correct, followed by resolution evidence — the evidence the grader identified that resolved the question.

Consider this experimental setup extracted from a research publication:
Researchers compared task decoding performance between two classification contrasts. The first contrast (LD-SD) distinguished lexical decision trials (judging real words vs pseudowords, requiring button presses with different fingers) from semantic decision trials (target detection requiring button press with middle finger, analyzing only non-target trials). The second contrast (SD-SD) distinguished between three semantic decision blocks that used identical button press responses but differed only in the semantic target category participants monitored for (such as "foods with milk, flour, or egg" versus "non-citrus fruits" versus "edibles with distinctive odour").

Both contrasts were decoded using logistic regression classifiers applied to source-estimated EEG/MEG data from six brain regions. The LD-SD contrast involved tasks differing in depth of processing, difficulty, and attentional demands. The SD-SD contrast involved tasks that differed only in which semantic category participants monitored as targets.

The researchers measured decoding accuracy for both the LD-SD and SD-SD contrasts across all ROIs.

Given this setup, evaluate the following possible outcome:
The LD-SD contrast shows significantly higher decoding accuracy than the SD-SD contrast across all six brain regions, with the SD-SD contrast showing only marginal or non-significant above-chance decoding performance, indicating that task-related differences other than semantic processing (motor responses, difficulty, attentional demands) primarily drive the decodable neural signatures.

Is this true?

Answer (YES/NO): NO